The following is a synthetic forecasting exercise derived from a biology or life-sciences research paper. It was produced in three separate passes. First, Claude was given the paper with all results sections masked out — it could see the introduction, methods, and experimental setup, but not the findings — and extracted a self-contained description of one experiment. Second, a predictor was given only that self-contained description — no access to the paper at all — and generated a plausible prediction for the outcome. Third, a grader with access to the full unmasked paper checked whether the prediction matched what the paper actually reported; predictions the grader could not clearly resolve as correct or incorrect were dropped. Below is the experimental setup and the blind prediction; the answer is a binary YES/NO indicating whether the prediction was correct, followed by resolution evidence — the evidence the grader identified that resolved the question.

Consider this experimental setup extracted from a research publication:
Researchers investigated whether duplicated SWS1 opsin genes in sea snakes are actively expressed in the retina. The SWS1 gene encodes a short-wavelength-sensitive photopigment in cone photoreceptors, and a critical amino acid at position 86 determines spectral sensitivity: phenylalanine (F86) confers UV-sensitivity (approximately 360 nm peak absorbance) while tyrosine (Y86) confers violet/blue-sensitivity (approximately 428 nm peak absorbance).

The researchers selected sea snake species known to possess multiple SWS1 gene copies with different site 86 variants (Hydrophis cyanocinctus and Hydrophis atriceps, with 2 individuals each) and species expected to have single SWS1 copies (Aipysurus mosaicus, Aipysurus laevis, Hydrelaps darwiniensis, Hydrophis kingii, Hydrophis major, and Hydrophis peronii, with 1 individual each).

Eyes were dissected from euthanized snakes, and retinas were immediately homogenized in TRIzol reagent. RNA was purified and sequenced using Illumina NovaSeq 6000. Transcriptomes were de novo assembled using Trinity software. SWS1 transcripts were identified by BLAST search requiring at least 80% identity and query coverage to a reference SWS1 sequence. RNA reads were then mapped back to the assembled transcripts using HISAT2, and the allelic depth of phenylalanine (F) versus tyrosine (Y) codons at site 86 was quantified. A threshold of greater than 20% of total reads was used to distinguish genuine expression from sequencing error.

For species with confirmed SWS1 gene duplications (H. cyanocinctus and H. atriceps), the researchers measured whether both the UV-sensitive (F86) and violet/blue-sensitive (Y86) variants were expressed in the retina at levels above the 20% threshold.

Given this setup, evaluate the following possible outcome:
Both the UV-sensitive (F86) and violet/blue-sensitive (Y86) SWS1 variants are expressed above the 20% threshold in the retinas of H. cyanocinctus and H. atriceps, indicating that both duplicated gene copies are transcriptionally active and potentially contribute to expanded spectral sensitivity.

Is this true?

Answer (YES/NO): YES